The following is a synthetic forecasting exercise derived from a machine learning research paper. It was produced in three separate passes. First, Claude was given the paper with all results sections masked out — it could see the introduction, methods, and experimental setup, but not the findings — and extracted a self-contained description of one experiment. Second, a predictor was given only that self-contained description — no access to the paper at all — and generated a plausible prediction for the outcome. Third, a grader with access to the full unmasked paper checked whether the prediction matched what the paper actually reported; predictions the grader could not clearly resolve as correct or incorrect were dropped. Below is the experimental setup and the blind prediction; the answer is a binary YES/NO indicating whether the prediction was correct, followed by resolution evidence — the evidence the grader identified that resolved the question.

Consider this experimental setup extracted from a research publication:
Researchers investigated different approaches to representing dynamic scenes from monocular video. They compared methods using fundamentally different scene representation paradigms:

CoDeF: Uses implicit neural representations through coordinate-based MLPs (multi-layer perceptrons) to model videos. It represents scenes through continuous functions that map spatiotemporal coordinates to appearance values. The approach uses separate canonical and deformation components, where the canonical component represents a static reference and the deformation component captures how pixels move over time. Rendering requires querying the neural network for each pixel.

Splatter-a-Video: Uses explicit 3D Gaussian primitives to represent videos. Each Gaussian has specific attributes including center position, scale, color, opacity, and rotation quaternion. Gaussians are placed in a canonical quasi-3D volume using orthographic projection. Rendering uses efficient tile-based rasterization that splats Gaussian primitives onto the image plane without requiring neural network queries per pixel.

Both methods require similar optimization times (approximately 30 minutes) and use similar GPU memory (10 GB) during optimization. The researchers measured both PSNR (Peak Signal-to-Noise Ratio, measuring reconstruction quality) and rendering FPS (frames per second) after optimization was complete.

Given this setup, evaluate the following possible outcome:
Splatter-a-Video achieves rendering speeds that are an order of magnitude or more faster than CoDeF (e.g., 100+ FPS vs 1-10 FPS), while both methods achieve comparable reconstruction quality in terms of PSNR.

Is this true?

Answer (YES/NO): NO